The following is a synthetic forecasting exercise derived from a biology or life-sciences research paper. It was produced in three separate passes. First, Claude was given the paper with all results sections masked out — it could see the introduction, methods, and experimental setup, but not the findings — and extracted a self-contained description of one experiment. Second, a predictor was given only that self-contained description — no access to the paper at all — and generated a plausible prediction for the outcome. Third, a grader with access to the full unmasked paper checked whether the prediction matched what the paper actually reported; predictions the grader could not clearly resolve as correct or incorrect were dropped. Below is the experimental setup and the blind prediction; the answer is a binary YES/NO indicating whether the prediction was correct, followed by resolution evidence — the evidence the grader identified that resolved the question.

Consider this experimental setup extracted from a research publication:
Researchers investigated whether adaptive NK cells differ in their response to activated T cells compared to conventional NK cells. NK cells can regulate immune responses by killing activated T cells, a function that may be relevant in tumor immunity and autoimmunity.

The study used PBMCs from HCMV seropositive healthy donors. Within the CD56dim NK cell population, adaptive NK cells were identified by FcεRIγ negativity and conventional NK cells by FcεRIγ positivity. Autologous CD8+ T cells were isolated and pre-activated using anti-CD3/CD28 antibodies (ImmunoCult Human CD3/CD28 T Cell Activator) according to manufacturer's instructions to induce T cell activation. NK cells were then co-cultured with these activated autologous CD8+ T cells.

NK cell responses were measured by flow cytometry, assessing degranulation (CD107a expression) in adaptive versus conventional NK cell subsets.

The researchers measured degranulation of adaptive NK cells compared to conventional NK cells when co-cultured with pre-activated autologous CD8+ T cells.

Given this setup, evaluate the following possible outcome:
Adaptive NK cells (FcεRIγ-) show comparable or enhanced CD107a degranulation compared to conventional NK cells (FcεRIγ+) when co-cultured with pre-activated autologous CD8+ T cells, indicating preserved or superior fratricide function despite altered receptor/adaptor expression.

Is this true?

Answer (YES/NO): NO